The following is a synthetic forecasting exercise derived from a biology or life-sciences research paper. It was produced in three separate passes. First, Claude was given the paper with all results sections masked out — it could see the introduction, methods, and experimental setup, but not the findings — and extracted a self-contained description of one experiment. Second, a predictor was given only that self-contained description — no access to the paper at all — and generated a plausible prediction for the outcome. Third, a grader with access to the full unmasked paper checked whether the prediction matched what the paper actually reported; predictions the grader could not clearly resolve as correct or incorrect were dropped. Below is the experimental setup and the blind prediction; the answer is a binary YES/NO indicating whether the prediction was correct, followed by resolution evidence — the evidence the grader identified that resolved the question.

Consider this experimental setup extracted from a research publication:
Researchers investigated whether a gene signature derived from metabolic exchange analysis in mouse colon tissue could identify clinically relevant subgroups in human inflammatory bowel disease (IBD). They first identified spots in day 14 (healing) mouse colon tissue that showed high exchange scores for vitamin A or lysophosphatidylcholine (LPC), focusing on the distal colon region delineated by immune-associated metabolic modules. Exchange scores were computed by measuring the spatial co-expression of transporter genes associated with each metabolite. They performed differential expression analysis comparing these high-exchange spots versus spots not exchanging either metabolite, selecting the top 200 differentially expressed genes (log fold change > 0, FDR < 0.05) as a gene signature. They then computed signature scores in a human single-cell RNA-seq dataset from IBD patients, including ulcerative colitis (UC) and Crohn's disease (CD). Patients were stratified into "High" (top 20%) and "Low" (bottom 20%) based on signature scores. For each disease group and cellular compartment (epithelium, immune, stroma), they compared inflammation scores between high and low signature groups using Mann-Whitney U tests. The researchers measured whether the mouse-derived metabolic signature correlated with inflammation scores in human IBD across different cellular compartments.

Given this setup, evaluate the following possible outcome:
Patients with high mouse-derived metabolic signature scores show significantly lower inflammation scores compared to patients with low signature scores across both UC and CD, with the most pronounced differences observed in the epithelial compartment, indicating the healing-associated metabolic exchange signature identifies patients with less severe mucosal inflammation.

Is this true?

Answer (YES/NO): NO